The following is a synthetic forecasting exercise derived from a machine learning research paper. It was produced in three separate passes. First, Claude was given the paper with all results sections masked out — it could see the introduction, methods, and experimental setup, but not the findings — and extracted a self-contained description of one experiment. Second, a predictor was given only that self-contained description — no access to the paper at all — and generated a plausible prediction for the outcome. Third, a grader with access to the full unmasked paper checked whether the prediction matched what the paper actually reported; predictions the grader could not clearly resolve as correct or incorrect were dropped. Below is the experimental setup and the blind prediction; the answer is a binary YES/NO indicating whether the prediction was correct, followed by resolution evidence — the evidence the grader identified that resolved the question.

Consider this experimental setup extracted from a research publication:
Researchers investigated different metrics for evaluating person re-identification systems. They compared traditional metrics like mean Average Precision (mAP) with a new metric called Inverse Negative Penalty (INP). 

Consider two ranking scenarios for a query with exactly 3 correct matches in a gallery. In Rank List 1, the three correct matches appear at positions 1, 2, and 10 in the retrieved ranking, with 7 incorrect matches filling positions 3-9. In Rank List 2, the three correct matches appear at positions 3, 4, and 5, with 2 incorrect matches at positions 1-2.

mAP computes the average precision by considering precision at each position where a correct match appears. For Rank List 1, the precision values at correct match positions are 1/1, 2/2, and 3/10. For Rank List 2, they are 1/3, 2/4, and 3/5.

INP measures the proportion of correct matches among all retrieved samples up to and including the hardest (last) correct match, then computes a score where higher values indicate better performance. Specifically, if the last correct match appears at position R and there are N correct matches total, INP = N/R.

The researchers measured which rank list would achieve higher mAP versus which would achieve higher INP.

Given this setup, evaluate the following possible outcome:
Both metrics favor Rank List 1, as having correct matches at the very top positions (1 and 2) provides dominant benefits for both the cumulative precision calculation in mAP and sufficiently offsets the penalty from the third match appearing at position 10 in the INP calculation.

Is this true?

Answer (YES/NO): NO